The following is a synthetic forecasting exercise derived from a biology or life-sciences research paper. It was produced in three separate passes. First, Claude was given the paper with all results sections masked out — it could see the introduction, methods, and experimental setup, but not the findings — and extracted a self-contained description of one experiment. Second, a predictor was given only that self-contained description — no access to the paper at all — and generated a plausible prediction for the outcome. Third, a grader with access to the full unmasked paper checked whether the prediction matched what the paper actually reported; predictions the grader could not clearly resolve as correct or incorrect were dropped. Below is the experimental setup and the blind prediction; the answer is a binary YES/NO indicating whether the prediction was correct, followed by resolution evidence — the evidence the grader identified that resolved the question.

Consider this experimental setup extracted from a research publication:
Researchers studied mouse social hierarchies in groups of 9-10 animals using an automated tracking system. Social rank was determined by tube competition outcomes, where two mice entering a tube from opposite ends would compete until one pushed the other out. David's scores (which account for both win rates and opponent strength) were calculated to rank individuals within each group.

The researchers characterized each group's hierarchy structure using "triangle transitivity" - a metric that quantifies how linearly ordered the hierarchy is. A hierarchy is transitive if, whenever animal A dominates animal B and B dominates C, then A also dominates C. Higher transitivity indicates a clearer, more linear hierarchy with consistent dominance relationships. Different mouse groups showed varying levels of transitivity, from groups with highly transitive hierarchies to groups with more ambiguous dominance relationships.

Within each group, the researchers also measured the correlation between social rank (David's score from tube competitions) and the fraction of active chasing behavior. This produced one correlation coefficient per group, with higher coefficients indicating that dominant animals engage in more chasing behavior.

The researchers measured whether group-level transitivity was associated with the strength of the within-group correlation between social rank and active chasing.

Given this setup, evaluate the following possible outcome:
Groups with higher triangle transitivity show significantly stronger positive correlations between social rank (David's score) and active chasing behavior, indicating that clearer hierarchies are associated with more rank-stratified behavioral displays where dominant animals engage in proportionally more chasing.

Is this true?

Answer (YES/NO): NO